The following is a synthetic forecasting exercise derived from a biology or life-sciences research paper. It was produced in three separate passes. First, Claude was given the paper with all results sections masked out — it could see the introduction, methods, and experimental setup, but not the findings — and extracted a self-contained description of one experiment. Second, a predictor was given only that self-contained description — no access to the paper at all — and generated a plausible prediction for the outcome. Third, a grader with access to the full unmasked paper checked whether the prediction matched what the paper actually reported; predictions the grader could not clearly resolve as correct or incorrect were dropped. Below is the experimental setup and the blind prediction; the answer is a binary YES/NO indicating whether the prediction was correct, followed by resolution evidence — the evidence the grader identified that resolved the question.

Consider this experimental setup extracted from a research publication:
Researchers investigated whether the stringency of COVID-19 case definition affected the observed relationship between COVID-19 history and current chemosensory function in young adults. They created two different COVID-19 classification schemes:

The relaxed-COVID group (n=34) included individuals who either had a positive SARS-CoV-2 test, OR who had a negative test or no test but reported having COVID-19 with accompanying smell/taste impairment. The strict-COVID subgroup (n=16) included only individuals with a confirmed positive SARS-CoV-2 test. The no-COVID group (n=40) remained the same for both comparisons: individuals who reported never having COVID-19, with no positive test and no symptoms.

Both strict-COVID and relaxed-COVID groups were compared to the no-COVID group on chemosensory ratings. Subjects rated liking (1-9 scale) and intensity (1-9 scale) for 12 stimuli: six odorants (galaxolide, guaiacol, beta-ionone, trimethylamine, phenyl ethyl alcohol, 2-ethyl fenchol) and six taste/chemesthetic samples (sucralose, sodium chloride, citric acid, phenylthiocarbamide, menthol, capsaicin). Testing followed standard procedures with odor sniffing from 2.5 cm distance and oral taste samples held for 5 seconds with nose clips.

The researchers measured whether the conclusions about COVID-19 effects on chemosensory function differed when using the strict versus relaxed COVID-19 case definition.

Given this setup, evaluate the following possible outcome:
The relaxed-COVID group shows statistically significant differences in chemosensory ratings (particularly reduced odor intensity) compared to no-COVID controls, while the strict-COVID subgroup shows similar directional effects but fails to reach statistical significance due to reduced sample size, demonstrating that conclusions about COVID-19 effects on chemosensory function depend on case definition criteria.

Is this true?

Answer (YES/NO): NO